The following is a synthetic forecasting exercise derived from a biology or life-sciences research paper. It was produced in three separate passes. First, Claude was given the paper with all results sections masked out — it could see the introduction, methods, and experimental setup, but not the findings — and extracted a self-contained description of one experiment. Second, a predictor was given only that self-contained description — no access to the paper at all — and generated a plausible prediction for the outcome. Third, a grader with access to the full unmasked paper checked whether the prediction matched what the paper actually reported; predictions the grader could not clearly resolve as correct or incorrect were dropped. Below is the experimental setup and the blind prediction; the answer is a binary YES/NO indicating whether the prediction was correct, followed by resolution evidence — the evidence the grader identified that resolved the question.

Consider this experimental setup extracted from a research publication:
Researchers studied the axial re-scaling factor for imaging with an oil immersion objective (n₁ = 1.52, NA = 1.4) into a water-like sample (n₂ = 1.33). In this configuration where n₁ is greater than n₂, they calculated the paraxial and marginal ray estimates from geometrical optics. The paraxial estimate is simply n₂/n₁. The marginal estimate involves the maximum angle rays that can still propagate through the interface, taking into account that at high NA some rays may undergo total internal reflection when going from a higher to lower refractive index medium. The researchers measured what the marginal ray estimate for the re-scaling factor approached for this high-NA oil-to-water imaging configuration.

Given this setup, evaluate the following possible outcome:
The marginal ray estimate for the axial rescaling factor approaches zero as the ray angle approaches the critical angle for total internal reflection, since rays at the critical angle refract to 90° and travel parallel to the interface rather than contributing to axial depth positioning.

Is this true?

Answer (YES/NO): YES